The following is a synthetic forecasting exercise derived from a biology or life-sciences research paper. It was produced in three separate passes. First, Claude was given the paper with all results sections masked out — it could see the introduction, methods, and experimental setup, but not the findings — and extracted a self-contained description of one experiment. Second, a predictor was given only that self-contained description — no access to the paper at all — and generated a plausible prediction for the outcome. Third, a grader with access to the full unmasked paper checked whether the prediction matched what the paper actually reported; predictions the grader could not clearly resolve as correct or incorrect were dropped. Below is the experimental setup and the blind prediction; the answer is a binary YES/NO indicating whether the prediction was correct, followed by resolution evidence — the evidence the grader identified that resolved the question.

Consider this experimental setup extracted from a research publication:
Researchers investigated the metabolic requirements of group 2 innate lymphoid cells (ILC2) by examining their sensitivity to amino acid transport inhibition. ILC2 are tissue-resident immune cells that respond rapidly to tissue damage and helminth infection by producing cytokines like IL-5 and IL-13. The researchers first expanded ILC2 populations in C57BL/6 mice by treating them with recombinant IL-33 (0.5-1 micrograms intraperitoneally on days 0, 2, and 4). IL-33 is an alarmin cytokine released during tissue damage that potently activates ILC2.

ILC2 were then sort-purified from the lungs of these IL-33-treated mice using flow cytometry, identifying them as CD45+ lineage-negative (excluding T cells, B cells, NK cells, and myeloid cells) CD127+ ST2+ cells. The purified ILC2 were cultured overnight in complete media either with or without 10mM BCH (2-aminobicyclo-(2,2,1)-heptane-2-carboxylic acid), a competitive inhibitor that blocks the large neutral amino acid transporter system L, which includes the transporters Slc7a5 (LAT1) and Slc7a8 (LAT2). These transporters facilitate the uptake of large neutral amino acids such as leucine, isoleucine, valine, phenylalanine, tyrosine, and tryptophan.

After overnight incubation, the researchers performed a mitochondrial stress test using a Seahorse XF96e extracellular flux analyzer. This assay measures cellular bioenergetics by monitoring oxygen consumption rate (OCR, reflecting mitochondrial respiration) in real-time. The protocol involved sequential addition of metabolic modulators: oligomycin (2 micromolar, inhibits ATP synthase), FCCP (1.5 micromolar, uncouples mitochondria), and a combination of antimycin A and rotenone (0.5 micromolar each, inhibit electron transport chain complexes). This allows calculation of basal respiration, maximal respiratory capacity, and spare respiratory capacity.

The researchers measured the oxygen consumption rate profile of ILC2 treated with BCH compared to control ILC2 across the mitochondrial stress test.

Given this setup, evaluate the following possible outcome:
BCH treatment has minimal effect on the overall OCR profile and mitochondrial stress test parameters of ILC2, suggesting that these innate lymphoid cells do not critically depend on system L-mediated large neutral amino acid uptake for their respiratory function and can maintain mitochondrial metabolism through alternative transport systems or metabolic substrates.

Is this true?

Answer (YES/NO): NO